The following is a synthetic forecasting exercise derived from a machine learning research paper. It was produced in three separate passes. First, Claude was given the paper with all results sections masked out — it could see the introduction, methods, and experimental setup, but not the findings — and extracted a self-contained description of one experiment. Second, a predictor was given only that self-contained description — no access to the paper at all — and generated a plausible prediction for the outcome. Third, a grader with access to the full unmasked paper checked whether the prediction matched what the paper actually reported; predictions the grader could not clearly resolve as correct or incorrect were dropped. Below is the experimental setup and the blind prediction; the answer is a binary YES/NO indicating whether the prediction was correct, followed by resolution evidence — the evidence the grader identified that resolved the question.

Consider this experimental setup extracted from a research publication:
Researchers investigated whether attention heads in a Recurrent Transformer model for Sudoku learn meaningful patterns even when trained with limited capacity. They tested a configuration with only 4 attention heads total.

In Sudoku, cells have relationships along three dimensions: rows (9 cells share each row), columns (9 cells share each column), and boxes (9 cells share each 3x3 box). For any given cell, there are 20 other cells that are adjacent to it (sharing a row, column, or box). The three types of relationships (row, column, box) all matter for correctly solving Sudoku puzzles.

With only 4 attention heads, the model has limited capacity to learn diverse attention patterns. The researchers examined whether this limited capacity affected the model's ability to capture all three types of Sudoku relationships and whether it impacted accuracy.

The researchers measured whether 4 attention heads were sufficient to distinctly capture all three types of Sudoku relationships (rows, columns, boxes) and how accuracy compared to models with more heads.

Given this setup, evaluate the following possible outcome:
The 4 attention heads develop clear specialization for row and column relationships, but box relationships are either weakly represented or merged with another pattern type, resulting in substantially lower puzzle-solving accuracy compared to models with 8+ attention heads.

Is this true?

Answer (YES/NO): NO